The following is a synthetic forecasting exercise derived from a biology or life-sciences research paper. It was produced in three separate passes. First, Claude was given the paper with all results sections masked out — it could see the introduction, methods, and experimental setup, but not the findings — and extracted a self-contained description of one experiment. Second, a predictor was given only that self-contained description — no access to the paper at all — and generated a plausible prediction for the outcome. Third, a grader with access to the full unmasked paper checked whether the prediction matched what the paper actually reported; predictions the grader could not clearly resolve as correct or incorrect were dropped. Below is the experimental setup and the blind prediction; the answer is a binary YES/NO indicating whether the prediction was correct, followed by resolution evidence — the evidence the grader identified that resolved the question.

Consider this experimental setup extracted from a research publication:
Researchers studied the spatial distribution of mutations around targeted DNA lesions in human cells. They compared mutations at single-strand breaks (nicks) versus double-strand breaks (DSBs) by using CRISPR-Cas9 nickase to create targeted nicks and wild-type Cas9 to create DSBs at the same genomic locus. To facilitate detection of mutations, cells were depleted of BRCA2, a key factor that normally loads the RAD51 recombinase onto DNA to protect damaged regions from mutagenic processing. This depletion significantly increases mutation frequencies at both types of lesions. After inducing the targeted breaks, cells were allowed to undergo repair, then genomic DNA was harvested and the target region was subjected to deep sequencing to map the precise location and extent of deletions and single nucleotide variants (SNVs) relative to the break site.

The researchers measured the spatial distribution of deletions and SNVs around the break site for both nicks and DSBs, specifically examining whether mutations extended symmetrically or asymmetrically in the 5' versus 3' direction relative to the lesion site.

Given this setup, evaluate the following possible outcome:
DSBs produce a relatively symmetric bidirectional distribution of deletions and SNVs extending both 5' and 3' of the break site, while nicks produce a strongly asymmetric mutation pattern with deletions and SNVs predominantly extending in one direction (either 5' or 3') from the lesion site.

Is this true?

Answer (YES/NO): YES